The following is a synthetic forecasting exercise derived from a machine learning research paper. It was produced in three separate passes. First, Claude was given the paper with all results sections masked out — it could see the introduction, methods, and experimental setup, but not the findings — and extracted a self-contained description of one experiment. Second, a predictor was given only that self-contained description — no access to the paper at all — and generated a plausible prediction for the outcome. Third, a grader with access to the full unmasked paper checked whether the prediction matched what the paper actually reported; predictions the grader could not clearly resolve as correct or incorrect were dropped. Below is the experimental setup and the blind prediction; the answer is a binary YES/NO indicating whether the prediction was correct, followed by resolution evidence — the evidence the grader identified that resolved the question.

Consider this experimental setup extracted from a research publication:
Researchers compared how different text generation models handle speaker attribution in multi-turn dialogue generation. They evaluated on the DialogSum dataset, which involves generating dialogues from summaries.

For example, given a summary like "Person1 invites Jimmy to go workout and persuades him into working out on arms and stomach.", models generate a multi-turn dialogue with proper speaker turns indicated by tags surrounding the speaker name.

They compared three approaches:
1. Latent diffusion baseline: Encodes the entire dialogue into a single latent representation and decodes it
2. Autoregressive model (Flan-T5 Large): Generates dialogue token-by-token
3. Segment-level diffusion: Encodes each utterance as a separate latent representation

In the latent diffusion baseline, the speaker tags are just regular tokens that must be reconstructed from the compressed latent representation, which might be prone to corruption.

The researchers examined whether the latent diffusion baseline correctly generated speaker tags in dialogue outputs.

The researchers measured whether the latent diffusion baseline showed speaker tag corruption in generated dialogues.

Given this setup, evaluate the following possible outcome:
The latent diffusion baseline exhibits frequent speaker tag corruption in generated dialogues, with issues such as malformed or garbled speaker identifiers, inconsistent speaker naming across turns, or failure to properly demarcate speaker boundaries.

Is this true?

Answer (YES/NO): YES